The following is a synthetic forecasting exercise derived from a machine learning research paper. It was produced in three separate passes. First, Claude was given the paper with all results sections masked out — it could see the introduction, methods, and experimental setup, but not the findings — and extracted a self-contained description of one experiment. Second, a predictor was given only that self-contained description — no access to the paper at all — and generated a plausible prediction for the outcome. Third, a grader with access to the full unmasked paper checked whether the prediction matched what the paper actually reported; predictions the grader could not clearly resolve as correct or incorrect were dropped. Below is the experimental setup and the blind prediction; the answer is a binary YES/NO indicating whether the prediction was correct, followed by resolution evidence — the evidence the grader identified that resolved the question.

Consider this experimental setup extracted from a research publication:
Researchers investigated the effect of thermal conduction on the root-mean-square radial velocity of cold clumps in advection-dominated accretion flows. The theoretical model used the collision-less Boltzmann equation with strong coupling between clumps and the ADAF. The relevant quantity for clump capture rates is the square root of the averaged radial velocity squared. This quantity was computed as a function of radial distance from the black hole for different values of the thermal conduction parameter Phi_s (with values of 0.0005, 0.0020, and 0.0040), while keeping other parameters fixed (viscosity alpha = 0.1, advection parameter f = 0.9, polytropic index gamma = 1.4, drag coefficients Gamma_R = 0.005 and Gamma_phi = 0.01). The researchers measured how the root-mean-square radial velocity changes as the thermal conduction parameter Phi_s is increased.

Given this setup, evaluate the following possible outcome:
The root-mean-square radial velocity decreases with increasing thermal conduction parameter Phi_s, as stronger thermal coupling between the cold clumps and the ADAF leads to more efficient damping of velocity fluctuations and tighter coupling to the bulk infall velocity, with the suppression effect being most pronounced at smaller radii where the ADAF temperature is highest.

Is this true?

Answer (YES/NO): NO